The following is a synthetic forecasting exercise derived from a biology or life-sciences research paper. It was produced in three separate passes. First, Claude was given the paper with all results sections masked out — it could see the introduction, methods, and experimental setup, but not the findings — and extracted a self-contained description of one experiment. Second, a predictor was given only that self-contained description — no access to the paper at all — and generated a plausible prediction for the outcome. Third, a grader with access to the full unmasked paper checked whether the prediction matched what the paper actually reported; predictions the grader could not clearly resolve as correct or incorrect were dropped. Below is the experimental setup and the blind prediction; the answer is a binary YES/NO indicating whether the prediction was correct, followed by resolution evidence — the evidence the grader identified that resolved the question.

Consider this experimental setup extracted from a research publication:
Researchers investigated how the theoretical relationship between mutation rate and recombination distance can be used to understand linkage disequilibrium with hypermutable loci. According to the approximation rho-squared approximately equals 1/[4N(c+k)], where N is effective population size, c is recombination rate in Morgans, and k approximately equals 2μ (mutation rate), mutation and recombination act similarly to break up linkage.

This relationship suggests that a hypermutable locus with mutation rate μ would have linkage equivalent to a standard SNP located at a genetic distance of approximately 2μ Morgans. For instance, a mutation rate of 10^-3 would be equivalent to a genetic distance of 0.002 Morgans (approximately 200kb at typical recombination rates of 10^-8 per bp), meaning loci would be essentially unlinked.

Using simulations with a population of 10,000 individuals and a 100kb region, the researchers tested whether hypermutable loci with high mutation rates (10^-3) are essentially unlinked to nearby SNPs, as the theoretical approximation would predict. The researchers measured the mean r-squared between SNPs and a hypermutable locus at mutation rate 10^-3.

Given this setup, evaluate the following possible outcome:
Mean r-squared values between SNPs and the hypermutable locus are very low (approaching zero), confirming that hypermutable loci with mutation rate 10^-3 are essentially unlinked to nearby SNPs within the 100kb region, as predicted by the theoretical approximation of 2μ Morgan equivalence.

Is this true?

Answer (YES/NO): YES